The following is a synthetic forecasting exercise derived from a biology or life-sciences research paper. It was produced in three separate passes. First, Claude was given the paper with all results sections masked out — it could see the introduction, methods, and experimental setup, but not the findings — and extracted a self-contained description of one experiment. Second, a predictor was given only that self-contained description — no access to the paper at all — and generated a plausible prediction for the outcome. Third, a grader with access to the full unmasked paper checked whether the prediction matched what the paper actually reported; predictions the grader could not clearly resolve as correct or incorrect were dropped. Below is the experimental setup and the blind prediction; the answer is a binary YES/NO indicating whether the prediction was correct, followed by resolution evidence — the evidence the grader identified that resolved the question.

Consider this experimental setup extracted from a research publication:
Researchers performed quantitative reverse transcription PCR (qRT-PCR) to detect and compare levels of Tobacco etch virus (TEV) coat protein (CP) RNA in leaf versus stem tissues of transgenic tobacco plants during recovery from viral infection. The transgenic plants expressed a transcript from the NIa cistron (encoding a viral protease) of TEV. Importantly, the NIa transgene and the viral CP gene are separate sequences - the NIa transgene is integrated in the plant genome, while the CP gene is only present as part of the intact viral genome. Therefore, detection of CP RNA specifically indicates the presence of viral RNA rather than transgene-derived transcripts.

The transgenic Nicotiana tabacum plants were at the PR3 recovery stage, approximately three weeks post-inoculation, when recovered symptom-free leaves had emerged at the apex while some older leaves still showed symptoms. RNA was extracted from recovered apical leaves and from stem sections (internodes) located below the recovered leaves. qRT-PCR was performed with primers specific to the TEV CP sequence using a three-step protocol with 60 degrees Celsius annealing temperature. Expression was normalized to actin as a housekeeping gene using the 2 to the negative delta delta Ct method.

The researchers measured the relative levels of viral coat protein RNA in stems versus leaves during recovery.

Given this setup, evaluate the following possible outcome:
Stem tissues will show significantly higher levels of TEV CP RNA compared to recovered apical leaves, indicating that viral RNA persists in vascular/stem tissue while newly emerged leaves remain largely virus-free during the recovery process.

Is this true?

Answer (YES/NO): YES